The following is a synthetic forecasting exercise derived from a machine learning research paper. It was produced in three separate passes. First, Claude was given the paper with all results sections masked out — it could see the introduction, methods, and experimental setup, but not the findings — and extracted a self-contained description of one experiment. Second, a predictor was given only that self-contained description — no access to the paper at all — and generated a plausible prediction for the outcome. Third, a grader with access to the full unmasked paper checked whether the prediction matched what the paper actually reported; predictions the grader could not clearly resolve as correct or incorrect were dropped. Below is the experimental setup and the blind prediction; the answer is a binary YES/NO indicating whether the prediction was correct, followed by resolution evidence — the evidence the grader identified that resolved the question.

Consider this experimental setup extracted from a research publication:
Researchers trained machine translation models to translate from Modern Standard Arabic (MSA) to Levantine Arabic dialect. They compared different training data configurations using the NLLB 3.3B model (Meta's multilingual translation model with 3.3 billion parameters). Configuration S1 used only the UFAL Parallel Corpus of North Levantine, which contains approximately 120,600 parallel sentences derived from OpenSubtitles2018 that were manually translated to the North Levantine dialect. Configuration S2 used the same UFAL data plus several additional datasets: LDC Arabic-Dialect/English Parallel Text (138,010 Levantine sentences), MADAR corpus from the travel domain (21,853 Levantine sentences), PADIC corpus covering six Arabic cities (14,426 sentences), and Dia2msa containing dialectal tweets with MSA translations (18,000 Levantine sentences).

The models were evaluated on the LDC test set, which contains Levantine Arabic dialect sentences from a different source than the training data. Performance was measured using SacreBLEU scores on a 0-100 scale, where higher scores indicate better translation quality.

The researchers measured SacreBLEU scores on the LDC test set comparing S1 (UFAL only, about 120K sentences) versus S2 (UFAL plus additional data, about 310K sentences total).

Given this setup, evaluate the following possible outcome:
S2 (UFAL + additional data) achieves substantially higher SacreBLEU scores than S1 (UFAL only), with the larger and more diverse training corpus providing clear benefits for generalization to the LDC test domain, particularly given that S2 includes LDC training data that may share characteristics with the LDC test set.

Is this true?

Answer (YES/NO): NO